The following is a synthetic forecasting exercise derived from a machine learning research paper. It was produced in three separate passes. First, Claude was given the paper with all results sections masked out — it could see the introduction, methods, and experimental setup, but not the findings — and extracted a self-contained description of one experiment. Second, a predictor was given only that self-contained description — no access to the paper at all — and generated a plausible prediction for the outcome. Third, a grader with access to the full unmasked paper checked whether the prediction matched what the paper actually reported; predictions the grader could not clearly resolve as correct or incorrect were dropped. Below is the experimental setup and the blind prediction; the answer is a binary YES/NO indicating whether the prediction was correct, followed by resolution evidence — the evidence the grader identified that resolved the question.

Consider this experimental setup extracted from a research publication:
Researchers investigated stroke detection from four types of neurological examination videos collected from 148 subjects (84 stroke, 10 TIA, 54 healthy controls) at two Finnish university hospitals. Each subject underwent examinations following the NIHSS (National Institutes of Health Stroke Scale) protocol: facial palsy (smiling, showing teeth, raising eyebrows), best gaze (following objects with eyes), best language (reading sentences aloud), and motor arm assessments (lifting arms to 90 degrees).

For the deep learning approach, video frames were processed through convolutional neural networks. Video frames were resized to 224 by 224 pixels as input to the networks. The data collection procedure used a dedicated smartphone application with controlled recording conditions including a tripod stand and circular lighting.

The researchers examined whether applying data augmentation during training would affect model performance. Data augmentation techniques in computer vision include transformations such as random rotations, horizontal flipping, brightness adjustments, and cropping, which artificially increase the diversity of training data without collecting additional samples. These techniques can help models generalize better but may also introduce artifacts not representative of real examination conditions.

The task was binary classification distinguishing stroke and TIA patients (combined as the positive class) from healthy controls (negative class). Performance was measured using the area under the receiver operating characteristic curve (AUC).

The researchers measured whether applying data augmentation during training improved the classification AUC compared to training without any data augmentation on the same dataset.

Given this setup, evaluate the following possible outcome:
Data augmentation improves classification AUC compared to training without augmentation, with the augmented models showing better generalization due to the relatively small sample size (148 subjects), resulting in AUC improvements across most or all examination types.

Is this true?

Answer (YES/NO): NO